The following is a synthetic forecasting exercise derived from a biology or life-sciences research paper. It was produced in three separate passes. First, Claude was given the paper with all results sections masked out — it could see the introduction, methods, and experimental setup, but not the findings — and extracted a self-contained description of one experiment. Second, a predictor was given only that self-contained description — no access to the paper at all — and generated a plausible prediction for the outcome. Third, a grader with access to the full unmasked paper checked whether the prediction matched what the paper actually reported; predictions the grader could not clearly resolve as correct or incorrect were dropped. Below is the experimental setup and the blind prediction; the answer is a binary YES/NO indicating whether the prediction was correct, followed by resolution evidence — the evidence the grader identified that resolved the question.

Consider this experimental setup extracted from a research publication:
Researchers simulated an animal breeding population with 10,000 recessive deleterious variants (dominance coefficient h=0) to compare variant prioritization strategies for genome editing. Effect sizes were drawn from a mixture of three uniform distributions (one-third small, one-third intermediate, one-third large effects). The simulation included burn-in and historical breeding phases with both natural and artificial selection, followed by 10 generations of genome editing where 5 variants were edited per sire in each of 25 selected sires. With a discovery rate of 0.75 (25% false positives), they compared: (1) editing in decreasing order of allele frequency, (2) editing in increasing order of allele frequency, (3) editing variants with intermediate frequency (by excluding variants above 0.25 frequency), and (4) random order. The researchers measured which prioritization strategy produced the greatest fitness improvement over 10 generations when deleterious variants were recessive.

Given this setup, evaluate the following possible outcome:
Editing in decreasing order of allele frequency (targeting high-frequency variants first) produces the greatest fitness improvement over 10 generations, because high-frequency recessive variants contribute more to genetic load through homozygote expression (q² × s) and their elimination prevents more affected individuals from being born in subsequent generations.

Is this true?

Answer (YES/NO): NO